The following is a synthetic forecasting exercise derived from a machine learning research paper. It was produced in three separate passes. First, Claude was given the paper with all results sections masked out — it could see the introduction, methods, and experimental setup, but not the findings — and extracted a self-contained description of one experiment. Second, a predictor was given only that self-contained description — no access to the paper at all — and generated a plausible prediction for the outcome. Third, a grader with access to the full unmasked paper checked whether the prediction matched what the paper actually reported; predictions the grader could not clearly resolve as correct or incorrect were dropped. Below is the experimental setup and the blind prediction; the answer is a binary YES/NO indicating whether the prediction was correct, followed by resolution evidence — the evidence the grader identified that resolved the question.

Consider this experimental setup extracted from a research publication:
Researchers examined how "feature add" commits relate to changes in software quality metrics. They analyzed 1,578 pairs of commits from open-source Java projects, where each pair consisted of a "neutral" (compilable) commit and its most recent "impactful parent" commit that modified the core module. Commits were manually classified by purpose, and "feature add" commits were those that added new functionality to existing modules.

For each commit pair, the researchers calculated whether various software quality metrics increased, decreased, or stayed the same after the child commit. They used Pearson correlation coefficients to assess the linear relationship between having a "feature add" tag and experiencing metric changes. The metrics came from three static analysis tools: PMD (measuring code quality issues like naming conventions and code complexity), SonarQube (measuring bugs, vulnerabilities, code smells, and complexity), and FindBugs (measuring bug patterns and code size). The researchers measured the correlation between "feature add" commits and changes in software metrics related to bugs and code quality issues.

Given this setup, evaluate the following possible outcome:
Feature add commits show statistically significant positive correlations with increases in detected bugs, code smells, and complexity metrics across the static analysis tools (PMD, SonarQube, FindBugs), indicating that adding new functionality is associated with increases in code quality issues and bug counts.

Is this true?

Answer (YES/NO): YES